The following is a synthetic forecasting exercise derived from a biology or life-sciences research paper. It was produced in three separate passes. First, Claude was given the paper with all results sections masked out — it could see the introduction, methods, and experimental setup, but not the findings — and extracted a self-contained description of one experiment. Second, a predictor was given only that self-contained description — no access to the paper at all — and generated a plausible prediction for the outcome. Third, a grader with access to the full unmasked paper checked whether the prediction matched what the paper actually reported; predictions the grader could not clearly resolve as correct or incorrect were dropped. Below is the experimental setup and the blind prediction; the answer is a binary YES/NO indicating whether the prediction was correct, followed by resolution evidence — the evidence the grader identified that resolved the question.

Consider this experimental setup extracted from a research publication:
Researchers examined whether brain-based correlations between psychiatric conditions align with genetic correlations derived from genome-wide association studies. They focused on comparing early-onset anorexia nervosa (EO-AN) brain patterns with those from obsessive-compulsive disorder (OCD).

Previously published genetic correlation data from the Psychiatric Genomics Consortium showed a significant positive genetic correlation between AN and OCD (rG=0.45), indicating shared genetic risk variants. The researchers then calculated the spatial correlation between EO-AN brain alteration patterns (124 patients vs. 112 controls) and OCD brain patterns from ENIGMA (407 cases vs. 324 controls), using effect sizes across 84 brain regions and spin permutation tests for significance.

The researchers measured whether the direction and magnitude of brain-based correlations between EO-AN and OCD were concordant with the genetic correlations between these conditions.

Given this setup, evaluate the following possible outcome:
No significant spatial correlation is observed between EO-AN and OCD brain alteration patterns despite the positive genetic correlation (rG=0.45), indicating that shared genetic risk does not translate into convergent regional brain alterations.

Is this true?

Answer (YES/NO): NO